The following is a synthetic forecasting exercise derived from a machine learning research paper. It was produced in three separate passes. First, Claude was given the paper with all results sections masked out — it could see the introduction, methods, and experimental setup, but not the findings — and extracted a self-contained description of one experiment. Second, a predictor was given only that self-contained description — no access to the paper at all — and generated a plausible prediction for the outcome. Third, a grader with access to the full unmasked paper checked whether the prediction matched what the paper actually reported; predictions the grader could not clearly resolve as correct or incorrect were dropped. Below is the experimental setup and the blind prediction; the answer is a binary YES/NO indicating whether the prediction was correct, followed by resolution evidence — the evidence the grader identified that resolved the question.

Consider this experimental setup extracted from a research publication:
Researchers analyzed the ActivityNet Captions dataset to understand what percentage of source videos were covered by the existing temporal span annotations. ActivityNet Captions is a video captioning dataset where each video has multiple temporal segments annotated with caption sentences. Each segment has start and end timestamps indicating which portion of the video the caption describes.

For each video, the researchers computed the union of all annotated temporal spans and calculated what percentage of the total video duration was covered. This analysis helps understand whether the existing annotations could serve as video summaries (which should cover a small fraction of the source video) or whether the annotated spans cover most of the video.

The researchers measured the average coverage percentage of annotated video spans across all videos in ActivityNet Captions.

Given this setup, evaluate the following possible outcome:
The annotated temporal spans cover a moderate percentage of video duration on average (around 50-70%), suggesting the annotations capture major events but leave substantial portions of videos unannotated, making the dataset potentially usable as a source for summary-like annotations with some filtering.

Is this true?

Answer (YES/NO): NO